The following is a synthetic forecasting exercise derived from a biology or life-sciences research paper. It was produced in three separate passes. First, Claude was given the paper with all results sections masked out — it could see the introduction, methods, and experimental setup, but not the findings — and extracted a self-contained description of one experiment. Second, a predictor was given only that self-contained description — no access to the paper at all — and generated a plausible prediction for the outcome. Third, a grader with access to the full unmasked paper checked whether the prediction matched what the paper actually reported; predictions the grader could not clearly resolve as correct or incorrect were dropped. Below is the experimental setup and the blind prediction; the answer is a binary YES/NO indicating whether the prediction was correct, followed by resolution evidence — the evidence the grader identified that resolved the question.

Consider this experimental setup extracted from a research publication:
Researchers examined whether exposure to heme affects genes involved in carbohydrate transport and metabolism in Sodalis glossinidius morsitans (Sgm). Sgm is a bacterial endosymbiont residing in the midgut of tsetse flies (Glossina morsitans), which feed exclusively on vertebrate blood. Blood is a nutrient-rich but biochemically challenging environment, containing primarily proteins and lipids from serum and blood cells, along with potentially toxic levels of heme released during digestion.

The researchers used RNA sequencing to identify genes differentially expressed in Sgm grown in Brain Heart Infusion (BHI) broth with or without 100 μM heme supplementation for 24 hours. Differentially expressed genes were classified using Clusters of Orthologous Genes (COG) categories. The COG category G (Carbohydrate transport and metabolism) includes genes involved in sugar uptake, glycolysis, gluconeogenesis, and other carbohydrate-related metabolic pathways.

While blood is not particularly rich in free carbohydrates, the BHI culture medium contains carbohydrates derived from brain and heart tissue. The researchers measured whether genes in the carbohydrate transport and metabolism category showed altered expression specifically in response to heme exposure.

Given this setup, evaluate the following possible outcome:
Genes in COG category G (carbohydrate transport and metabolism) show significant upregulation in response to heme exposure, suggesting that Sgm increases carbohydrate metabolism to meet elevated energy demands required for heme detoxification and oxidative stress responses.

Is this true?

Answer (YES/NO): YES